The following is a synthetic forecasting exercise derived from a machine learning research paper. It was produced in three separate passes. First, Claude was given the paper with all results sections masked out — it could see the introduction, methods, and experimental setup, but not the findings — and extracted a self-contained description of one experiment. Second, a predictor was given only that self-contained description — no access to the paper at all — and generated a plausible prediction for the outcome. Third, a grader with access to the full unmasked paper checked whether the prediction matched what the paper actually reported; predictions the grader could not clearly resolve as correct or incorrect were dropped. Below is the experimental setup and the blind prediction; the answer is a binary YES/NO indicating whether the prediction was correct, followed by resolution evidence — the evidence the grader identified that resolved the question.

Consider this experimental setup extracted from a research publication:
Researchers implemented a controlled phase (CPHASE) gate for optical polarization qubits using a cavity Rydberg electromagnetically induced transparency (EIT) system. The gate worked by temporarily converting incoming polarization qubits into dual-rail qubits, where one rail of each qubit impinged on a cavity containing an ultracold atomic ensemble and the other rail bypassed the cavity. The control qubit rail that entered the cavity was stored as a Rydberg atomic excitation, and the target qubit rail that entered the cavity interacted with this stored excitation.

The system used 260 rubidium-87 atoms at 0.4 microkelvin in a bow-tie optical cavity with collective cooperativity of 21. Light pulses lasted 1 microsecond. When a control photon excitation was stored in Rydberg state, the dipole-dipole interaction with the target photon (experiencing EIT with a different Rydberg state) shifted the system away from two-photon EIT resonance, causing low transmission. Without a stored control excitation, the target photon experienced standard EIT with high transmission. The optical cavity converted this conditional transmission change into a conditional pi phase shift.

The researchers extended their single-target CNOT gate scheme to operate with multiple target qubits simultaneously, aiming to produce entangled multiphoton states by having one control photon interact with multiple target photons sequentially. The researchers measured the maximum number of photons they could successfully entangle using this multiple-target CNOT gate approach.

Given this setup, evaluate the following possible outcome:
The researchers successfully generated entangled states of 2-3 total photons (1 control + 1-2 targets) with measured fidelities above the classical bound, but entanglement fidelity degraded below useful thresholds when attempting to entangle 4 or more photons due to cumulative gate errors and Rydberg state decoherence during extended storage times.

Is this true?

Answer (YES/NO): NO